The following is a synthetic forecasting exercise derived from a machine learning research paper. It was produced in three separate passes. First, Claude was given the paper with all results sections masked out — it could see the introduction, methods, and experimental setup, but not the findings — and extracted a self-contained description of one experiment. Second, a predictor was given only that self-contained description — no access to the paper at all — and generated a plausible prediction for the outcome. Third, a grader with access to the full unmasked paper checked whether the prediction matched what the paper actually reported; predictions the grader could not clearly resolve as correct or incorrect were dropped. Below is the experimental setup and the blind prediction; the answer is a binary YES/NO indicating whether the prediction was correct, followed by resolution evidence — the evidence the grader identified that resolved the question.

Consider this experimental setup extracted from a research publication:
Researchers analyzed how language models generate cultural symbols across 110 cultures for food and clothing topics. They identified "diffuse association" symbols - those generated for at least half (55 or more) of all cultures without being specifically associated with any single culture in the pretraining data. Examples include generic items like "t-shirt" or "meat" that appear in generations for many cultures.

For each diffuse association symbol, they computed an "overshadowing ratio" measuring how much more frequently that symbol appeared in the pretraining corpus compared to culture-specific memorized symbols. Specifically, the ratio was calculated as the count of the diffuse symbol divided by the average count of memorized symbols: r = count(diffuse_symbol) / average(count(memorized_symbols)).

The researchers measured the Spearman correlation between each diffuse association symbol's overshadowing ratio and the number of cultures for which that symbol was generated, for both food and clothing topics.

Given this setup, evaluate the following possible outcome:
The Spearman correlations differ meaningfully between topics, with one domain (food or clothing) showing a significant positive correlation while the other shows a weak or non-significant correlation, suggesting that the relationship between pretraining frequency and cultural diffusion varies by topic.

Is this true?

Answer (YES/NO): NO